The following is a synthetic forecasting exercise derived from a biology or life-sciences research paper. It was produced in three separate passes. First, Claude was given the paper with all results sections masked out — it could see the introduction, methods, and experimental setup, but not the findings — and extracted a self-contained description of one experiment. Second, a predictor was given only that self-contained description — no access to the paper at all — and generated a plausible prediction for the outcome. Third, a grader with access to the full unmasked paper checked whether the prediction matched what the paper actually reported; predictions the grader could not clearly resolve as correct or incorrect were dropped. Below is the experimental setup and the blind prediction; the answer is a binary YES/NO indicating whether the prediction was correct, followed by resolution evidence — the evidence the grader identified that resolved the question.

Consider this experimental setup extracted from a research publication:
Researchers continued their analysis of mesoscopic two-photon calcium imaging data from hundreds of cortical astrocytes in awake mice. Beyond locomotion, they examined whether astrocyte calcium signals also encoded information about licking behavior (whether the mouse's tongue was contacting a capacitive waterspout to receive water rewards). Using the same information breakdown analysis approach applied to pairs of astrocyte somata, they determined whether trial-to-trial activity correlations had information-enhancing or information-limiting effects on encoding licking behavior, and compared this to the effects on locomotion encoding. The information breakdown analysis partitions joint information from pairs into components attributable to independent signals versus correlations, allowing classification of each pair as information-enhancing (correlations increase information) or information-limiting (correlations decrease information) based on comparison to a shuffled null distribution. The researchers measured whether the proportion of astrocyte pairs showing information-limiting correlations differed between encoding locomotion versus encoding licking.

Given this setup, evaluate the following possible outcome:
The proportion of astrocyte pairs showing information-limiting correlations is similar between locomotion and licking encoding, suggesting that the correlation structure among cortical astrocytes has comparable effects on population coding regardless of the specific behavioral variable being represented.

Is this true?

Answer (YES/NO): NO